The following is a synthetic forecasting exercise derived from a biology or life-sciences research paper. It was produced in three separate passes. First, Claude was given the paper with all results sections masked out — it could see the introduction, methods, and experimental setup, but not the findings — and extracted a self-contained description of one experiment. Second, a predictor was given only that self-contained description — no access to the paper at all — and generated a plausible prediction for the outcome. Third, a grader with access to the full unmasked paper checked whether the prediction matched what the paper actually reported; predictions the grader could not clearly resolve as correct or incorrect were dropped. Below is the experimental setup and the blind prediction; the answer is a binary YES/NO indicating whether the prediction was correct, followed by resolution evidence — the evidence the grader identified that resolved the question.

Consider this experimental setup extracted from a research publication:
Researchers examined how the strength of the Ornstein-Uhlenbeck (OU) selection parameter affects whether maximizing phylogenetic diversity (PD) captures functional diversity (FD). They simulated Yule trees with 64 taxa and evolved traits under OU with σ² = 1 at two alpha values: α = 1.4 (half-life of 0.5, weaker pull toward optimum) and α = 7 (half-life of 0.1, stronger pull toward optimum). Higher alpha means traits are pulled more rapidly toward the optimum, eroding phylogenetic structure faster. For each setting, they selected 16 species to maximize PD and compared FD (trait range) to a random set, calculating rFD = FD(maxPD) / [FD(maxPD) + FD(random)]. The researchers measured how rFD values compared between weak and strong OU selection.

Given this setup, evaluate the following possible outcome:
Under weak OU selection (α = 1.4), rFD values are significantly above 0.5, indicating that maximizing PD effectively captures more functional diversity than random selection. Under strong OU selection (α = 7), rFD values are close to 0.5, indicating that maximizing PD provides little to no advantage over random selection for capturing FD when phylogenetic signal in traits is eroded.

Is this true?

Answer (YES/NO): YES